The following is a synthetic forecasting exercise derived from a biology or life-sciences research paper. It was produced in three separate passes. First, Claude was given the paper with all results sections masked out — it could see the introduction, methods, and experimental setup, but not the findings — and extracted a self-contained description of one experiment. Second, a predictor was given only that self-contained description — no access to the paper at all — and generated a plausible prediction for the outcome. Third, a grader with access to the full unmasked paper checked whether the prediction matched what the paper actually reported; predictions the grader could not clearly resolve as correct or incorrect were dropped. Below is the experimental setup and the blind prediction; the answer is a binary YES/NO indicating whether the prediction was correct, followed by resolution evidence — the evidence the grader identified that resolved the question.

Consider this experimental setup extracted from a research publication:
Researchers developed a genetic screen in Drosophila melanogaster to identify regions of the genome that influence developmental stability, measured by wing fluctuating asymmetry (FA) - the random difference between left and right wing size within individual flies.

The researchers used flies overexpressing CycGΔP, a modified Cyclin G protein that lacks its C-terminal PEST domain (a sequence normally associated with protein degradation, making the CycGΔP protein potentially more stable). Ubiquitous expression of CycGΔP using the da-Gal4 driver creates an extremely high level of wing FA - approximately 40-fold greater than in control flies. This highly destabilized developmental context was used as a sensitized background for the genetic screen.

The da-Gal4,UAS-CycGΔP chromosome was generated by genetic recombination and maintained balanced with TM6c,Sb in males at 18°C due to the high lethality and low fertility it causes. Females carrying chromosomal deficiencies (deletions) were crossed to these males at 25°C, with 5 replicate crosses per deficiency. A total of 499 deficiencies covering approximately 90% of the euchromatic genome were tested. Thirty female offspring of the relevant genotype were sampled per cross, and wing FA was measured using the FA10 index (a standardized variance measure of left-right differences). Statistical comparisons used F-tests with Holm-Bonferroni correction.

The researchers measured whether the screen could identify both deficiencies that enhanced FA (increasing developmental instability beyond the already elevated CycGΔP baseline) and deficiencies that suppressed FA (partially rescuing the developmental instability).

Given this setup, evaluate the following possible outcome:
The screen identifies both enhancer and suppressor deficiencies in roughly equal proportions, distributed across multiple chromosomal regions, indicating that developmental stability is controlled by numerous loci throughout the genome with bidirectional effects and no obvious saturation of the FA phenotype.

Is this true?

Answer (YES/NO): NO